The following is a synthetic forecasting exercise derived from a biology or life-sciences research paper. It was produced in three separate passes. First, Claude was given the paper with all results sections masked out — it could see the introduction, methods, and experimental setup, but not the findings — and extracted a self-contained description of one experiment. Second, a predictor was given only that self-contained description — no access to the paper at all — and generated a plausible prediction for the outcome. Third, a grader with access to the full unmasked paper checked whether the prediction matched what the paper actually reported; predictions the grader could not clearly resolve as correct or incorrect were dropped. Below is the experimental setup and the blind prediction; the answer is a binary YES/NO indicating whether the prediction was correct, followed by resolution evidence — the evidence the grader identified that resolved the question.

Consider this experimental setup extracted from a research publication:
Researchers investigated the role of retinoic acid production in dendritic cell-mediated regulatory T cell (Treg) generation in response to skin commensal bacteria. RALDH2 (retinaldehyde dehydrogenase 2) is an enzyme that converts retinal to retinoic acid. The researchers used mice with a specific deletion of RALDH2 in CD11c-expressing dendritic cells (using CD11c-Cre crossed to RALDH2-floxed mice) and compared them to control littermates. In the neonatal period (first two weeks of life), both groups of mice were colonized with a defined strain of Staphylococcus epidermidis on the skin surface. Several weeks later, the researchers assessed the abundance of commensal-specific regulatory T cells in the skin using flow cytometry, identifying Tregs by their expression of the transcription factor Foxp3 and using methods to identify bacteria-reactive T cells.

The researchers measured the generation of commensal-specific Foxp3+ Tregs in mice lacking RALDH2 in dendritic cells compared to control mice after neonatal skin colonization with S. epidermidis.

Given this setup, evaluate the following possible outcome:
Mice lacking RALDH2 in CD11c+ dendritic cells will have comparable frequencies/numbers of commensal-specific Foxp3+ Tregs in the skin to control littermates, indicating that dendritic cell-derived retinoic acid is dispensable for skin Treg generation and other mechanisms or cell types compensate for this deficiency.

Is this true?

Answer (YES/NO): NO